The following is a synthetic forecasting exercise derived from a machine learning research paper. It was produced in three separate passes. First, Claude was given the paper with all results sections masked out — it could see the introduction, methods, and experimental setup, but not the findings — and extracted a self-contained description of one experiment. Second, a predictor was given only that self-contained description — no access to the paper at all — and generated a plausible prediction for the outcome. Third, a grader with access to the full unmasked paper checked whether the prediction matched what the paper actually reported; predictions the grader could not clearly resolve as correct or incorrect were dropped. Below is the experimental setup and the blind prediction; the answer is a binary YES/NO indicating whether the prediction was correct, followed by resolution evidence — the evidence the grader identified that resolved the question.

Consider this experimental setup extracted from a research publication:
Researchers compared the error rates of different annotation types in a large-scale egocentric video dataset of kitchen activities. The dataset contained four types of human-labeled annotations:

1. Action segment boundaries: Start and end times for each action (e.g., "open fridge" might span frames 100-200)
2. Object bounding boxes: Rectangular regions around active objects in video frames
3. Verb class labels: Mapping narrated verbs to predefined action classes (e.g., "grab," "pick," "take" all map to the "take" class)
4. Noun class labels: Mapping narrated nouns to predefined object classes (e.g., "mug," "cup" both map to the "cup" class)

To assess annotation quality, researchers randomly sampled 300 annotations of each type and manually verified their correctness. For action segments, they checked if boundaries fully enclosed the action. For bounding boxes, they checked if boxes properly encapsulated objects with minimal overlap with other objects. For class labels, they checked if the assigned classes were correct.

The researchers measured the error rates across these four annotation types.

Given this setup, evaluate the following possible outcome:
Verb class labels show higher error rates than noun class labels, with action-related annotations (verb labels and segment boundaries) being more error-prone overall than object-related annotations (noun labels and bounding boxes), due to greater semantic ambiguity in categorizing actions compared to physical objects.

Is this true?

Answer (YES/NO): NO